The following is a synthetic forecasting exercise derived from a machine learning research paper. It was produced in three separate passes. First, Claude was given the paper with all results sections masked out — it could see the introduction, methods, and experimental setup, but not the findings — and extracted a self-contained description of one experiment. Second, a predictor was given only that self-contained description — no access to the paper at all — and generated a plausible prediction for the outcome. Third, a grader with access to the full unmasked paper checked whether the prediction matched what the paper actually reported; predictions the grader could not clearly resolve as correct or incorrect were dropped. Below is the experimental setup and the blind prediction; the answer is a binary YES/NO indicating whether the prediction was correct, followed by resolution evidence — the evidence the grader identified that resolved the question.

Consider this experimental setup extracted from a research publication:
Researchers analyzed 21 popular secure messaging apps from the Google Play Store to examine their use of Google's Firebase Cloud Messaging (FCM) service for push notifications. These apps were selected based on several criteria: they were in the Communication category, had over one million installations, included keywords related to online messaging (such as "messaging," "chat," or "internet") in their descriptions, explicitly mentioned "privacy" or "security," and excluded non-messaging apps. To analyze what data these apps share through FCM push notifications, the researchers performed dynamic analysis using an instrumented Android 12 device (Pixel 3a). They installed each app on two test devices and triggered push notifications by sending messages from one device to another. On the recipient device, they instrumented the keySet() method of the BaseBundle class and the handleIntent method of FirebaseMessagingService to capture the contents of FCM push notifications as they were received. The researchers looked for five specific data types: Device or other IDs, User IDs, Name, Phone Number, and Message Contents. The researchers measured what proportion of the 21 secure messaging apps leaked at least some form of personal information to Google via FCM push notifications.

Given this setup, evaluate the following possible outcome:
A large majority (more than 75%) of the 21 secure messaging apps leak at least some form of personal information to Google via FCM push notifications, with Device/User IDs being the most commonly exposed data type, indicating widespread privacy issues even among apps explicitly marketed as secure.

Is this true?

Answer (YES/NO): NO